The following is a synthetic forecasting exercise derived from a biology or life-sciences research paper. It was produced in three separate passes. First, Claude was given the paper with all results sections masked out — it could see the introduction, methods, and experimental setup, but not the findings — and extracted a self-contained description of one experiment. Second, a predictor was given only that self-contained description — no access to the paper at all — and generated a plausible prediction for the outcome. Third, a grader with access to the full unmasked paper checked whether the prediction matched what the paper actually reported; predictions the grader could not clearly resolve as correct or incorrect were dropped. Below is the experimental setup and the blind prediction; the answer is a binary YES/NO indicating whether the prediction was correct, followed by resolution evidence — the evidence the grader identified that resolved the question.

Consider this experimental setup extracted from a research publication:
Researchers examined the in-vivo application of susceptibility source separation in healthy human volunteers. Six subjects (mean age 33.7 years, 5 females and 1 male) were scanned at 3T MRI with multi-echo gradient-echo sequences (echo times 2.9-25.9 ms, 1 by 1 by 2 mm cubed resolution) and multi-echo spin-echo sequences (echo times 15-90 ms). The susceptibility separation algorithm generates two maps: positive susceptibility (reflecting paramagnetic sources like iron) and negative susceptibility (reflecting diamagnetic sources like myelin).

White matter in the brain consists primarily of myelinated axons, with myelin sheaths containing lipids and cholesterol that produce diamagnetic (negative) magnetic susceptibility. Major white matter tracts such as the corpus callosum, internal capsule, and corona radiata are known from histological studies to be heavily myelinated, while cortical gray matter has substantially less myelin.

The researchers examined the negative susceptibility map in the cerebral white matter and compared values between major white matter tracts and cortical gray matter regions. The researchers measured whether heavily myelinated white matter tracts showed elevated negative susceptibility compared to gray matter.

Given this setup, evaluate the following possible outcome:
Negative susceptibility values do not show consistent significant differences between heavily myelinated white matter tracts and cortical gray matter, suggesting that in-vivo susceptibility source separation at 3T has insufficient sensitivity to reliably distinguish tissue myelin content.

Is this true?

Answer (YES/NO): NO